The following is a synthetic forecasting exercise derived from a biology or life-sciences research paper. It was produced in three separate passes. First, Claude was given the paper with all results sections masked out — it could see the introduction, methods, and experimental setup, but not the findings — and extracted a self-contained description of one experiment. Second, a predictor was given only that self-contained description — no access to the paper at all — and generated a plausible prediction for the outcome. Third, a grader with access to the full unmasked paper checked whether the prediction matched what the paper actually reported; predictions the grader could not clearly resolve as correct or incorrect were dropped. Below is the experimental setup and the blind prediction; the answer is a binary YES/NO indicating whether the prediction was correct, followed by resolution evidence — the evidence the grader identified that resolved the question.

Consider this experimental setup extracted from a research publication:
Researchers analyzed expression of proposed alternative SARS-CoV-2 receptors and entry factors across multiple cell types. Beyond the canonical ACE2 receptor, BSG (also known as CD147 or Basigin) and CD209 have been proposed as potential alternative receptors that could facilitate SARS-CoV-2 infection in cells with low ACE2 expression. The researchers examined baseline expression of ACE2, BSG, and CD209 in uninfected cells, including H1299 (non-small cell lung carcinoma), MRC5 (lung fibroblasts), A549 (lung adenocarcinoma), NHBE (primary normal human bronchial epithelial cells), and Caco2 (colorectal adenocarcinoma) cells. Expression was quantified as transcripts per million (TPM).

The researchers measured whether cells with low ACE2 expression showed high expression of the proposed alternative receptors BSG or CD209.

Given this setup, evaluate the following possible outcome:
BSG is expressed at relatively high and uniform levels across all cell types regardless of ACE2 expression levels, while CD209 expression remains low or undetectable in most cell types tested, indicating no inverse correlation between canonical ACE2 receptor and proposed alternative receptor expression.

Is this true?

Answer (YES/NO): YES